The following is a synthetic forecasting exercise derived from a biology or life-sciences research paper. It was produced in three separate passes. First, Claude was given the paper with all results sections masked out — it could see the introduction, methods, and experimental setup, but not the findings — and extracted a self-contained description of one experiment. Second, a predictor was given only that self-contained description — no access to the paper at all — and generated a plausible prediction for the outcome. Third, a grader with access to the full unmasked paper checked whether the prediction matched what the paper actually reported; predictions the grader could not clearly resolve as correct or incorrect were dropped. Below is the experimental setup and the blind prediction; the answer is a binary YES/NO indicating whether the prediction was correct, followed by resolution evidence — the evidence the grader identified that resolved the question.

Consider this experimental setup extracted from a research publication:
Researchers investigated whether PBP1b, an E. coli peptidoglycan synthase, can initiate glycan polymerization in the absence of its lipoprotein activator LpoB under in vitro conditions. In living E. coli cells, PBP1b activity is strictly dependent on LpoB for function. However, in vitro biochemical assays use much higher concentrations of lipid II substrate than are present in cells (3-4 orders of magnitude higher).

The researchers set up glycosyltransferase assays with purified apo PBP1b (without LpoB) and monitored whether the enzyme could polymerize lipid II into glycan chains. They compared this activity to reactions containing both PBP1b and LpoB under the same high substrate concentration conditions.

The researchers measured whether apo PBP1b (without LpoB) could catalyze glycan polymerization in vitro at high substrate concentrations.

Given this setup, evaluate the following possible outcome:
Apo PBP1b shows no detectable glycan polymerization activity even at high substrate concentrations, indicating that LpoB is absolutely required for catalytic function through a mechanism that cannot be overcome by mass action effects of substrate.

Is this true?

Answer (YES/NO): NO